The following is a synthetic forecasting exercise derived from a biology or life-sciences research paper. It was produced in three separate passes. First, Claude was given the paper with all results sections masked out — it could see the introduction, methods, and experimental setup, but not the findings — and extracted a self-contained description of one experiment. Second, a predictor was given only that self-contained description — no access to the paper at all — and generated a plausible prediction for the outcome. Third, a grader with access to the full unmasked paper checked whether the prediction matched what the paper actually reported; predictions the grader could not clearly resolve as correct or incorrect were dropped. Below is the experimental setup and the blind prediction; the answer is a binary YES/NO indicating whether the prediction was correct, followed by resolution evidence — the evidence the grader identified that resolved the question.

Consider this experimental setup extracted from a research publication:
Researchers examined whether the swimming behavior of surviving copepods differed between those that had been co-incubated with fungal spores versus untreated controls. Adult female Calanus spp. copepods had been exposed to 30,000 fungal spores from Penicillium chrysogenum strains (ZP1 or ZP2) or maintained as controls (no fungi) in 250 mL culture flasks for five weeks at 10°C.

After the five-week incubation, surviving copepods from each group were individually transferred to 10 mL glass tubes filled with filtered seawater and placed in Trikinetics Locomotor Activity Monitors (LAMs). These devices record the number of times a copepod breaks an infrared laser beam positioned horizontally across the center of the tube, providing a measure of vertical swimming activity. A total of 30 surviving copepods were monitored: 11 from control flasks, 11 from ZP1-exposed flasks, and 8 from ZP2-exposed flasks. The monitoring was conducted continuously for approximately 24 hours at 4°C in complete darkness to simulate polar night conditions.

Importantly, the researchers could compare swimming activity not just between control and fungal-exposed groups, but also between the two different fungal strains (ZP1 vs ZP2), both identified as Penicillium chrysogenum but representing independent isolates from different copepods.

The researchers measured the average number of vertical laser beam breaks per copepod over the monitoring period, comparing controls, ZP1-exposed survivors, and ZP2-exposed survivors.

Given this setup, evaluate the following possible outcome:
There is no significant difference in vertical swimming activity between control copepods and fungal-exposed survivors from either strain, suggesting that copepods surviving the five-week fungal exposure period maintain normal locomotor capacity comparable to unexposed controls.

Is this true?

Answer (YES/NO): NO